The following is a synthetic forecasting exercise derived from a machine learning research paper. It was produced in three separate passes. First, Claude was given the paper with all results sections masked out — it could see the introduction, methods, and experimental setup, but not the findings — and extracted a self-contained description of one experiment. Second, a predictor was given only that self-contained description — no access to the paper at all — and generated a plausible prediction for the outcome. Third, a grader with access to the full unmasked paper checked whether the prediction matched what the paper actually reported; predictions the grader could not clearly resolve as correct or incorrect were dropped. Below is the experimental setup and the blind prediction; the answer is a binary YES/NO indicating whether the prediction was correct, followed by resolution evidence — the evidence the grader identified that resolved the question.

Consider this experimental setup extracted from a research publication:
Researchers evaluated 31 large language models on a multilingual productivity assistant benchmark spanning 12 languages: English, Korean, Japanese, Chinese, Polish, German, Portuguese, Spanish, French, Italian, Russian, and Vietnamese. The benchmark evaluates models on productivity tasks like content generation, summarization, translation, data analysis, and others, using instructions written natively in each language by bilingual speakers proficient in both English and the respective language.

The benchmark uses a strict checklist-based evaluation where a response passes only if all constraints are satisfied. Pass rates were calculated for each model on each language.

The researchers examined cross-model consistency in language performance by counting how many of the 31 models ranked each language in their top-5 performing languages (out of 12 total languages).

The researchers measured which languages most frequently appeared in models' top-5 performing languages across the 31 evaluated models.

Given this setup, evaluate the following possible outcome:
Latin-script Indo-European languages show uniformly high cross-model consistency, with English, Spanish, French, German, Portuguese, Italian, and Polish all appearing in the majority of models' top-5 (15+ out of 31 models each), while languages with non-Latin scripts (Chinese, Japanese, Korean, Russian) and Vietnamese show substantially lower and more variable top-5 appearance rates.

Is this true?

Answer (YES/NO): NO